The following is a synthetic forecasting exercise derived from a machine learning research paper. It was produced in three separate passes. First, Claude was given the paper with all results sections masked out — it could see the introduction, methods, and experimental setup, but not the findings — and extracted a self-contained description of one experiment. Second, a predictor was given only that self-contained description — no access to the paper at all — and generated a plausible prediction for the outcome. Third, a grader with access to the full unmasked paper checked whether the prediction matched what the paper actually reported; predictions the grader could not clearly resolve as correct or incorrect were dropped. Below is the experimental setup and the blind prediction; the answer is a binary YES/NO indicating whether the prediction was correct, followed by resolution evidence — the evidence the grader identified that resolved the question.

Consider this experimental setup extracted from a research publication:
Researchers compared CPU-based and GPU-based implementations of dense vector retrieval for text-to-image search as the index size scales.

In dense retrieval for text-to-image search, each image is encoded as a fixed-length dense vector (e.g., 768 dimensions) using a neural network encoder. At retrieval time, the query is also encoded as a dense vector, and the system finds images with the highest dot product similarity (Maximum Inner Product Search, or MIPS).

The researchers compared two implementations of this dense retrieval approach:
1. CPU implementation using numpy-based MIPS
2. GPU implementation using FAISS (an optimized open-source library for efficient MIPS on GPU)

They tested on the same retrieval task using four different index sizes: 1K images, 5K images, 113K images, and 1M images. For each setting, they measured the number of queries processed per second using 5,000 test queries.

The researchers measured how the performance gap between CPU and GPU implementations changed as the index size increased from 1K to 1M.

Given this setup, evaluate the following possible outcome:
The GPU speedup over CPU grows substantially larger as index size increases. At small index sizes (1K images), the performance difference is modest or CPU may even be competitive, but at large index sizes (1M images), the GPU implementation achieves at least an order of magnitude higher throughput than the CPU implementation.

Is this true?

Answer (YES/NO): YES